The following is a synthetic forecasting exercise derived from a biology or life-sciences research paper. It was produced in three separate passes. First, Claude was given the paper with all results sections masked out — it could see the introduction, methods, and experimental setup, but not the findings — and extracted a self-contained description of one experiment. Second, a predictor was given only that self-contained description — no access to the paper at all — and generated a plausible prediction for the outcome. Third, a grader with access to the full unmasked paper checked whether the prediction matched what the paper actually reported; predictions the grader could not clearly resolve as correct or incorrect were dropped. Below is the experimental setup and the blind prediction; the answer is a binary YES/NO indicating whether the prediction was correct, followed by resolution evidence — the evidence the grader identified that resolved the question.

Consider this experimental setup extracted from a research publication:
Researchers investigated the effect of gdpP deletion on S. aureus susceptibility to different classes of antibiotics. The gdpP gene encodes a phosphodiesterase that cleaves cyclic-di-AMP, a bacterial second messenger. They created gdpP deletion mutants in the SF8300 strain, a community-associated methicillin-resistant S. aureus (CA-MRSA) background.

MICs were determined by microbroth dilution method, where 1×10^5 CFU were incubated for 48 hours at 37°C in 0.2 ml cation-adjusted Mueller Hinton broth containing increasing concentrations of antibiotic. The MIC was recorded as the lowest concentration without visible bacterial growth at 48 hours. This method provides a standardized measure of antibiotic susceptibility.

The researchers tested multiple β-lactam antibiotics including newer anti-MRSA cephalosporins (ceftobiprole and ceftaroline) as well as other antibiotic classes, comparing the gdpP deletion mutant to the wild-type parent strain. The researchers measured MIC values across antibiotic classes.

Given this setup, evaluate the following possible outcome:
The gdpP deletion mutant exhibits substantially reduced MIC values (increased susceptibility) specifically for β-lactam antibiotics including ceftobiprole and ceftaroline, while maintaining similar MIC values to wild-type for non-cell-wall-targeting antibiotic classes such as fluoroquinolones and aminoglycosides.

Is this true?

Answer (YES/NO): NO